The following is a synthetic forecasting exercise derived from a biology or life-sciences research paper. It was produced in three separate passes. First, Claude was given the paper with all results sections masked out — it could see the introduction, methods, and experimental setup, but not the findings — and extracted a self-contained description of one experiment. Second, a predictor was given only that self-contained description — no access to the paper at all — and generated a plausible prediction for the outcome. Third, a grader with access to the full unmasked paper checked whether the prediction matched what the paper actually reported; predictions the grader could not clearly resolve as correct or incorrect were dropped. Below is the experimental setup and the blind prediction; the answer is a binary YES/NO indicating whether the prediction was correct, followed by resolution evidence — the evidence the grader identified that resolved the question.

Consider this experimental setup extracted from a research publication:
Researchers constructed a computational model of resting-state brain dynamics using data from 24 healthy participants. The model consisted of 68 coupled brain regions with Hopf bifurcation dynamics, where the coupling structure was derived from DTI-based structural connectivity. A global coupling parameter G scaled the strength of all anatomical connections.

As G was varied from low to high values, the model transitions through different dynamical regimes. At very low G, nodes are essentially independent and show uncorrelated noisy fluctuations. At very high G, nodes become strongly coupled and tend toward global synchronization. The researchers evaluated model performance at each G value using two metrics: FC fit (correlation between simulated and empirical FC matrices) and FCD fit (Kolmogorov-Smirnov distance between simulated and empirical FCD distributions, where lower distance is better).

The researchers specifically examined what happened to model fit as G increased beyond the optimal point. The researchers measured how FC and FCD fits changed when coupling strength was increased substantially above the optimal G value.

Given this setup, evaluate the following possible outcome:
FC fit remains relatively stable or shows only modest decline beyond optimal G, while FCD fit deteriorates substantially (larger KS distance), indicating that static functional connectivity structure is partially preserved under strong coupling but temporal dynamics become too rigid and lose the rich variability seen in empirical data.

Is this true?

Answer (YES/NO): NO